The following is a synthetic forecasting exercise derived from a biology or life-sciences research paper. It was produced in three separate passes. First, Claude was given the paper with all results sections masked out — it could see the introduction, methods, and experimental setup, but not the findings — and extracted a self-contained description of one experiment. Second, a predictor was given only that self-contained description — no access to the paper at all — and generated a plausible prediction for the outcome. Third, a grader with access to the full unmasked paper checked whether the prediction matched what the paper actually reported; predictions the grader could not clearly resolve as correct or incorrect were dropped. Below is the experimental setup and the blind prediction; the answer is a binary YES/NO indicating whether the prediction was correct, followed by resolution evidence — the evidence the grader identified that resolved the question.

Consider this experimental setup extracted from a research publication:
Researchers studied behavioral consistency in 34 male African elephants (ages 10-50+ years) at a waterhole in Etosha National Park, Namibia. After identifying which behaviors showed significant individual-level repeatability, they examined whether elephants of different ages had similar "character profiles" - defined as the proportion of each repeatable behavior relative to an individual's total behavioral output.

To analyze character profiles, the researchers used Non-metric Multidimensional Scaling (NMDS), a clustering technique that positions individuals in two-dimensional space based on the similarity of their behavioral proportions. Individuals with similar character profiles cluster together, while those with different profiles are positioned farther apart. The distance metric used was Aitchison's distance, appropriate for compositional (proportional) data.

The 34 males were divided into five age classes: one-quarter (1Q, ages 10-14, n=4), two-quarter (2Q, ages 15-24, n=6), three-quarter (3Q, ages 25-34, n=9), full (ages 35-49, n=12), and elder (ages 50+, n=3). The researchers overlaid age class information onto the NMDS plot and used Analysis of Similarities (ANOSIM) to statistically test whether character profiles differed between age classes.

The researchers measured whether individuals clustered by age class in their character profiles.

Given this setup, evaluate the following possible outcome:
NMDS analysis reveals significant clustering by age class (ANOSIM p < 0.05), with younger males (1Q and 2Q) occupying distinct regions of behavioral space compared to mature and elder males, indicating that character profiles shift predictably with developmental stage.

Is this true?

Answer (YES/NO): YES